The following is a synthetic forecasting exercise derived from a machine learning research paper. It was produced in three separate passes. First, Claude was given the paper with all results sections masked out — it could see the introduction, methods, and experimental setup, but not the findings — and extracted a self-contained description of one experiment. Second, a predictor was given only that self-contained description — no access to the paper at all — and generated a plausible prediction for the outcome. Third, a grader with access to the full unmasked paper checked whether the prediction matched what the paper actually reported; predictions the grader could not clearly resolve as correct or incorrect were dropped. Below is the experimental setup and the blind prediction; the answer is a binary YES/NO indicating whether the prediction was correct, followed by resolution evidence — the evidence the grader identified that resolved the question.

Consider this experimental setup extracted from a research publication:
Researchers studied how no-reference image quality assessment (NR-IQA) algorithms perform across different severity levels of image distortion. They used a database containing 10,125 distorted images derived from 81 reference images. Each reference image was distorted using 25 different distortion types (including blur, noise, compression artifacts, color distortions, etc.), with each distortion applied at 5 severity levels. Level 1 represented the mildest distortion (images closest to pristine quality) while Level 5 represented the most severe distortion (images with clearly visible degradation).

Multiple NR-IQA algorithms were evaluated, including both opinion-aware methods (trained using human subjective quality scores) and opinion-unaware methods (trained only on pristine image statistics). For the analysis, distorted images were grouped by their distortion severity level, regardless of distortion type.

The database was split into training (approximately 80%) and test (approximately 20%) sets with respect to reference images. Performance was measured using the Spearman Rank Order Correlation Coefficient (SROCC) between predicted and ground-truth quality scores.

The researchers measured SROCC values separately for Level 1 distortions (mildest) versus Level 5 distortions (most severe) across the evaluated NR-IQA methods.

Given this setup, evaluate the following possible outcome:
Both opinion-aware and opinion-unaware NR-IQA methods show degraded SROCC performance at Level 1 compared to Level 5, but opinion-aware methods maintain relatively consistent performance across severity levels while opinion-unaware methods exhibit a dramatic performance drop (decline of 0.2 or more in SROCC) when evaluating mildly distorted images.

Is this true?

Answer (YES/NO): NO